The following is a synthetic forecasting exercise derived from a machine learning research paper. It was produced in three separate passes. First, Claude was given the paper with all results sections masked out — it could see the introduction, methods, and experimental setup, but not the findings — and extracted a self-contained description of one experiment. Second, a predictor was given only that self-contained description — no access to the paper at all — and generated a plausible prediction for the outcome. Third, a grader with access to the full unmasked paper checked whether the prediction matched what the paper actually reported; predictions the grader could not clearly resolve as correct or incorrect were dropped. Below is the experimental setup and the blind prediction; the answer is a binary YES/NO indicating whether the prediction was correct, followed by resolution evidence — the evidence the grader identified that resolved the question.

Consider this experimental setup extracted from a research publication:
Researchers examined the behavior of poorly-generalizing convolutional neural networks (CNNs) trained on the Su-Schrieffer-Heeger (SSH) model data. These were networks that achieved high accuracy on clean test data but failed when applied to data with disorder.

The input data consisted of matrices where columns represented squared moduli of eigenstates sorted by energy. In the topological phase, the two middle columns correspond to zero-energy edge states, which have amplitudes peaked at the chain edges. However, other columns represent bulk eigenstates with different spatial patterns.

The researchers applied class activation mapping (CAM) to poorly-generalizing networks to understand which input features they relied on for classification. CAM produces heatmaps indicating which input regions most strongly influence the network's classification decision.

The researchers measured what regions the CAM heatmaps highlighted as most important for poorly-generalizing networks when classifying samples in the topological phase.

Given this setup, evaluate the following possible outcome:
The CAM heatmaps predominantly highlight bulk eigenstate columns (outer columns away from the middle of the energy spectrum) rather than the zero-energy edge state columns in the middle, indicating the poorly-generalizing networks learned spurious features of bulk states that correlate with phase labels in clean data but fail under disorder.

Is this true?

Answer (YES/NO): NO